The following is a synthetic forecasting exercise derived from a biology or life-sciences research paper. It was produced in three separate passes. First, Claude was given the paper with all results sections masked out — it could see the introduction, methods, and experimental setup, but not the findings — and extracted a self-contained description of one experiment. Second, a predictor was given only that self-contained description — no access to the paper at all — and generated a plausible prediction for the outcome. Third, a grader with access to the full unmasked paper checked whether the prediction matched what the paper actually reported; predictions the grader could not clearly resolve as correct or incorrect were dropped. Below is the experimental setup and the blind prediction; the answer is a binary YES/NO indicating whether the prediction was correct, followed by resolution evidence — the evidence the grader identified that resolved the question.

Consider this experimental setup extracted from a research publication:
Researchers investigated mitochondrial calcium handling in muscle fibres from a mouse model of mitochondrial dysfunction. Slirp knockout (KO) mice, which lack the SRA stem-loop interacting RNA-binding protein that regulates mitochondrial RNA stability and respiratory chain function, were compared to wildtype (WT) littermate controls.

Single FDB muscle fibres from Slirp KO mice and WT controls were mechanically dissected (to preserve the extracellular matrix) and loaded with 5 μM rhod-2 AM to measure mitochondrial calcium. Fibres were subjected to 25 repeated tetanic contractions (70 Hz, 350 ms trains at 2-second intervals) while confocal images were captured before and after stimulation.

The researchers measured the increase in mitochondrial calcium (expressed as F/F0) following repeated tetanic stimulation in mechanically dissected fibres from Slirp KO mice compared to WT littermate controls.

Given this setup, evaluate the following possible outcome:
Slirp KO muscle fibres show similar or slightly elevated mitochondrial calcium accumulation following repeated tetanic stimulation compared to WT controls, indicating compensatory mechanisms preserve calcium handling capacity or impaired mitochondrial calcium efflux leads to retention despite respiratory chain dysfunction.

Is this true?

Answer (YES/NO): NO